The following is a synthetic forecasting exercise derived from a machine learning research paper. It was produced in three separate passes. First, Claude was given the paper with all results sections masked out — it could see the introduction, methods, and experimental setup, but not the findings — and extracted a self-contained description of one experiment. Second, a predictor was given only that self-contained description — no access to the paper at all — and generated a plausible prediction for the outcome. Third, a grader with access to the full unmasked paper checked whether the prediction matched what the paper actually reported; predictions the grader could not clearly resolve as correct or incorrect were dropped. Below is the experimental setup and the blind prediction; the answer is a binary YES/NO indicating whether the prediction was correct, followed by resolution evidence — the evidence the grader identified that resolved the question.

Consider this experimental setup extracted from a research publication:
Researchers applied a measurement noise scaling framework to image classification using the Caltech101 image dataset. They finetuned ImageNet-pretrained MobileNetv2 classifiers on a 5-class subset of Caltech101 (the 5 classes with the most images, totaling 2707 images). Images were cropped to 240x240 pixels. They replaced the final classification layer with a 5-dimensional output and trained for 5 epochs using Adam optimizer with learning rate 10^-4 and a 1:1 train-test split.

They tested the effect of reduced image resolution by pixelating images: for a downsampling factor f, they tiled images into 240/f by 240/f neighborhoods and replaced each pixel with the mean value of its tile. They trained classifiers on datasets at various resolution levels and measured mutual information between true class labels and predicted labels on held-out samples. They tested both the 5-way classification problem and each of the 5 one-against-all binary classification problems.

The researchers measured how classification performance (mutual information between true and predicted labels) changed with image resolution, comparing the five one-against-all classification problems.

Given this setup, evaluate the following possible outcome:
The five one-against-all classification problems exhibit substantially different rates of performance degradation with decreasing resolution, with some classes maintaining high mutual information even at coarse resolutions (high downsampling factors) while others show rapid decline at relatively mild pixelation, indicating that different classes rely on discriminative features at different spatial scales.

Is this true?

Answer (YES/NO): NO